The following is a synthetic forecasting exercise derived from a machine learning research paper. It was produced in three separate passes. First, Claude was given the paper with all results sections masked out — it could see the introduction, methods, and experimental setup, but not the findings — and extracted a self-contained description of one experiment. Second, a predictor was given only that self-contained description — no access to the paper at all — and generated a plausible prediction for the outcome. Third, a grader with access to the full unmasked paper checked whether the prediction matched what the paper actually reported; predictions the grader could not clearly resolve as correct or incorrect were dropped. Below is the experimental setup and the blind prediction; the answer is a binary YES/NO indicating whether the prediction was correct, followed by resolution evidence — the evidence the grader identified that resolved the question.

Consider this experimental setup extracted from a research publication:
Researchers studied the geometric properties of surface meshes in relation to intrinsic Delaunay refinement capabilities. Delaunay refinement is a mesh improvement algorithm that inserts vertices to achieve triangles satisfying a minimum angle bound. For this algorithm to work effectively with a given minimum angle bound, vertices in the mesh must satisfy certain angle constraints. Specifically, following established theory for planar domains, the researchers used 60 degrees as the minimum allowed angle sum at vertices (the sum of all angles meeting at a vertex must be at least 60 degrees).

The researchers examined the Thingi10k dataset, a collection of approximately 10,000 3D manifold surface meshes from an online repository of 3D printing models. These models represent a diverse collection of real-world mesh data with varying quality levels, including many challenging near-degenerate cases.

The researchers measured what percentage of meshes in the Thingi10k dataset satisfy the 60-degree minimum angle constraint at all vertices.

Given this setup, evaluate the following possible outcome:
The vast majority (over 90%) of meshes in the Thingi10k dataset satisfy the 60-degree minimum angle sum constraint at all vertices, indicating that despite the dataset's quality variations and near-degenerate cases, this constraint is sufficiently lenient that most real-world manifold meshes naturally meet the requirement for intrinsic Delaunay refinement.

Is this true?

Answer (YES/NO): YES